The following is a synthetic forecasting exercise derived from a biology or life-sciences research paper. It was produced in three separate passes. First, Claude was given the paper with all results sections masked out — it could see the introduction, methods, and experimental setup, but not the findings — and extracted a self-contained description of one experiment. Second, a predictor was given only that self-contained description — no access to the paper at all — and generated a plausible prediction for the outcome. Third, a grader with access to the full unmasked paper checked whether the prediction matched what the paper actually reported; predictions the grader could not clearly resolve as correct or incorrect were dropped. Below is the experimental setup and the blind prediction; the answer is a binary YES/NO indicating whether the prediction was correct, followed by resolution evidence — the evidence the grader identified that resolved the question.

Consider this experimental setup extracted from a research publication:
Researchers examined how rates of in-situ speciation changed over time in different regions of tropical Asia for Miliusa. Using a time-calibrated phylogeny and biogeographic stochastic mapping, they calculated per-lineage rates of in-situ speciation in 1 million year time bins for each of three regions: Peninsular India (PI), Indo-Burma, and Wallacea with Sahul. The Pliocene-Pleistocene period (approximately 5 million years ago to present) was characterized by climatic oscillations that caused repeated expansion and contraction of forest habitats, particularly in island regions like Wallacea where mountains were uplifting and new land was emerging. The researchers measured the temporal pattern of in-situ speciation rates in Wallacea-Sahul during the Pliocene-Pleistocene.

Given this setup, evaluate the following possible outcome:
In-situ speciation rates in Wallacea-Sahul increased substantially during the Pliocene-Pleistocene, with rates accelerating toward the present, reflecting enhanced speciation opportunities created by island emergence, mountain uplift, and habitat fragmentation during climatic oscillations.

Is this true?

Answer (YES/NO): NO